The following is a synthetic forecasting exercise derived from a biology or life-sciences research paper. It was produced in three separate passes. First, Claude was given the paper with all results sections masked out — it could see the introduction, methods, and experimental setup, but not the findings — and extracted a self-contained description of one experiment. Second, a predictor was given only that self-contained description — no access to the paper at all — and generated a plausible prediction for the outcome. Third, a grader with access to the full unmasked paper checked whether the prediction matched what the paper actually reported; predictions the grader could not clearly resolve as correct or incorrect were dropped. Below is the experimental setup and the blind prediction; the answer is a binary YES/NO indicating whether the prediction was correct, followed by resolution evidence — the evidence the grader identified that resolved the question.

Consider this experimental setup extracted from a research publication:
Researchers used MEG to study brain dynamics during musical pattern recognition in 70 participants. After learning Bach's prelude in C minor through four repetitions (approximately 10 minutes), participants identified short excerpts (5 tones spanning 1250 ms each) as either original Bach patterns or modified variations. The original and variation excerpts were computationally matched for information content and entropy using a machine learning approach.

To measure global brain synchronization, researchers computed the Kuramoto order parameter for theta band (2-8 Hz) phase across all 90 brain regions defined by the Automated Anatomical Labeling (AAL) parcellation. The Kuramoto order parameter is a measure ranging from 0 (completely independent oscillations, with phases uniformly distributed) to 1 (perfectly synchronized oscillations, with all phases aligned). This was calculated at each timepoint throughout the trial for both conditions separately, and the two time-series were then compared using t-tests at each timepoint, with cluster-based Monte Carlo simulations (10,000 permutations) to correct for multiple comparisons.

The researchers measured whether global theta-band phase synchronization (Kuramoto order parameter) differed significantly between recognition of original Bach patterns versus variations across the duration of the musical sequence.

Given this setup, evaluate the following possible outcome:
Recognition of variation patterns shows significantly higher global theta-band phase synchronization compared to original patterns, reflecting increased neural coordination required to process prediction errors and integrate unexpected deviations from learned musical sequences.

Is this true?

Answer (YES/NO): NO